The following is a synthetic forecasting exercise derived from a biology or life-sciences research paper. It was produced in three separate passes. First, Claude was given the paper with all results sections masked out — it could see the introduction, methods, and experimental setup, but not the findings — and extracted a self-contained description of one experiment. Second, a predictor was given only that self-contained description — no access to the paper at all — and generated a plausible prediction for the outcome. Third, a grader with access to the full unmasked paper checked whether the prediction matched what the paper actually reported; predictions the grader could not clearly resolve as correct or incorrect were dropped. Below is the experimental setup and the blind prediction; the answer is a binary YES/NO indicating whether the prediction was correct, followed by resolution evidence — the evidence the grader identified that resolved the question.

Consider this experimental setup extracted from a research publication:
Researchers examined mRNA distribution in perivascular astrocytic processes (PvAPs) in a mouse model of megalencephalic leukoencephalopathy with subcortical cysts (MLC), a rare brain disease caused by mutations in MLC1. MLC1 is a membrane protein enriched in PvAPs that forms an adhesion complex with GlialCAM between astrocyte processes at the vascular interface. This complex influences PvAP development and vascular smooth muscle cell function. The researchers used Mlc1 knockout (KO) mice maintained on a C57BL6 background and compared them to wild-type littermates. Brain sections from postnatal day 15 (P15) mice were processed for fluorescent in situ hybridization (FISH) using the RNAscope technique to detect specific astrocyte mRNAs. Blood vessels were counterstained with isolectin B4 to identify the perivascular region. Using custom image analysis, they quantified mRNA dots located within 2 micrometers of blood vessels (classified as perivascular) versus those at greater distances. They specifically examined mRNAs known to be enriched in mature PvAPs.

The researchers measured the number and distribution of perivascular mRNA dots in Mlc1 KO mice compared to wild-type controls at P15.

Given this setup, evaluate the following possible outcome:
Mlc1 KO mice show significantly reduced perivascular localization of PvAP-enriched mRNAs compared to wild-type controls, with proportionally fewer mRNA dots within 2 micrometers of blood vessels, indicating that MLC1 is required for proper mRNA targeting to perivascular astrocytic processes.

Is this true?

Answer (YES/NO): NO